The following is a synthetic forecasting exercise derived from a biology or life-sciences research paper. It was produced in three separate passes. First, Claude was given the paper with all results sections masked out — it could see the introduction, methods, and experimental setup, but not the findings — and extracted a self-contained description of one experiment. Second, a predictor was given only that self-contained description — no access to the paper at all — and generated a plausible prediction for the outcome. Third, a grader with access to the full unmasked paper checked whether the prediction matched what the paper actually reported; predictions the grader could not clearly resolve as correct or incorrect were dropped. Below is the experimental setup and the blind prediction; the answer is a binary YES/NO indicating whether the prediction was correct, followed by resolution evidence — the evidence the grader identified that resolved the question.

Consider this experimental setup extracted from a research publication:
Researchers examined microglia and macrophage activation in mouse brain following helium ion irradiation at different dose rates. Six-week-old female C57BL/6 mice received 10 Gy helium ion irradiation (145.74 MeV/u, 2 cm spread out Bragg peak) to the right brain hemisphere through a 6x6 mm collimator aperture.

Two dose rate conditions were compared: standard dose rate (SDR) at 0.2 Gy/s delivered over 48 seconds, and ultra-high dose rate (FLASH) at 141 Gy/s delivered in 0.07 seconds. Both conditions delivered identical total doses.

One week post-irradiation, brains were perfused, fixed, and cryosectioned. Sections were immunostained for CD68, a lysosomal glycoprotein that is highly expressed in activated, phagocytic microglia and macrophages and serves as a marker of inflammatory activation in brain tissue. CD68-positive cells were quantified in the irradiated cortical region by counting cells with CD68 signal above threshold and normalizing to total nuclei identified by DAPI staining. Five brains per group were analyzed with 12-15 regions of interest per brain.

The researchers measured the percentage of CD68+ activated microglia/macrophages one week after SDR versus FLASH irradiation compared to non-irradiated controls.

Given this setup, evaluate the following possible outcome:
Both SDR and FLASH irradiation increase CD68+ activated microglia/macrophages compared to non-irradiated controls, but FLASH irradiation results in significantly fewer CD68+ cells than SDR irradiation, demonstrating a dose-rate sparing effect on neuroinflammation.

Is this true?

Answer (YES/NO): NO